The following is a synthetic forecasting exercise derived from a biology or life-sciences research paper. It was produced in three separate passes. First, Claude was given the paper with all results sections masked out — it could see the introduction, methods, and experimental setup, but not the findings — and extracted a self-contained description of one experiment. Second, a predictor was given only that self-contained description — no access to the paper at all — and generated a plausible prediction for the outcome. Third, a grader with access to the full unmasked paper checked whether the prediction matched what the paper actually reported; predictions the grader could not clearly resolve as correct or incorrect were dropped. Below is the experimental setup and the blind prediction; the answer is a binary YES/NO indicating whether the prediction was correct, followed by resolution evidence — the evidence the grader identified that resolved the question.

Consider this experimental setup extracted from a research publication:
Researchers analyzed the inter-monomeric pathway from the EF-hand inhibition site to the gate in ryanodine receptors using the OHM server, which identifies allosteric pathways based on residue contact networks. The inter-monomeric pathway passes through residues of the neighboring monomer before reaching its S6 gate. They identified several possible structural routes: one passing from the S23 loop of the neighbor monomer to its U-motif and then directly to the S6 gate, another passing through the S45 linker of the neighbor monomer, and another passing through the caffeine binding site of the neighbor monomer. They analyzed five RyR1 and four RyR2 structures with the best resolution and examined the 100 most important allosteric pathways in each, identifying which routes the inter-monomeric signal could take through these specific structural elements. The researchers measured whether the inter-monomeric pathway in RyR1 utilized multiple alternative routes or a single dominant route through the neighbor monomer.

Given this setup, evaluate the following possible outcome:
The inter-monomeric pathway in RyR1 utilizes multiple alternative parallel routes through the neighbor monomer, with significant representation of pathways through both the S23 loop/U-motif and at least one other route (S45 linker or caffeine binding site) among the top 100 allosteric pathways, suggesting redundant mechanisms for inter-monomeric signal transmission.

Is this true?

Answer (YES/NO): YES